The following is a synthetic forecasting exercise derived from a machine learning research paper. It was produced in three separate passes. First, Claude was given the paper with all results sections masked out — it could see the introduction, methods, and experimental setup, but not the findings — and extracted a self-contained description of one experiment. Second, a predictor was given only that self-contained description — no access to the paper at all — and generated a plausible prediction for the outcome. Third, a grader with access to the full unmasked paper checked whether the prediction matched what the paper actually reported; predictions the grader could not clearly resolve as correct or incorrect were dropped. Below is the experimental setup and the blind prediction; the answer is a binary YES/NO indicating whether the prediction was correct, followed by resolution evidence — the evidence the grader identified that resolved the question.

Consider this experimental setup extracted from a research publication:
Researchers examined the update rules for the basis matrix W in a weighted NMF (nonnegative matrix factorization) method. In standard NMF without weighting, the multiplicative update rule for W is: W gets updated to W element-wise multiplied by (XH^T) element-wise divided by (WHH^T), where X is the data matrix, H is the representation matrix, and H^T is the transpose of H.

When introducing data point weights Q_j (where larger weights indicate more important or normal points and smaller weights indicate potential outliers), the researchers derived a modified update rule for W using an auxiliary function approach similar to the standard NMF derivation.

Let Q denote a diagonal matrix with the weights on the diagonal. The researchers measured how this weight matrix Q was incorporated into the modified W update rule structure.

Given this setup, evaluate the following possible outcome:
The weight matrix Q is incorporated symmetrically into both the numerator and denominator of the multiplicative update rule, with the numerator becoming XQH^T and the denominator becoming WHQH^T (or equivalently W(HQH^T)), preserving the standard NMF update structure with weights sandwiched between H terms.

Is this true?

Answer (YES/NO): YES